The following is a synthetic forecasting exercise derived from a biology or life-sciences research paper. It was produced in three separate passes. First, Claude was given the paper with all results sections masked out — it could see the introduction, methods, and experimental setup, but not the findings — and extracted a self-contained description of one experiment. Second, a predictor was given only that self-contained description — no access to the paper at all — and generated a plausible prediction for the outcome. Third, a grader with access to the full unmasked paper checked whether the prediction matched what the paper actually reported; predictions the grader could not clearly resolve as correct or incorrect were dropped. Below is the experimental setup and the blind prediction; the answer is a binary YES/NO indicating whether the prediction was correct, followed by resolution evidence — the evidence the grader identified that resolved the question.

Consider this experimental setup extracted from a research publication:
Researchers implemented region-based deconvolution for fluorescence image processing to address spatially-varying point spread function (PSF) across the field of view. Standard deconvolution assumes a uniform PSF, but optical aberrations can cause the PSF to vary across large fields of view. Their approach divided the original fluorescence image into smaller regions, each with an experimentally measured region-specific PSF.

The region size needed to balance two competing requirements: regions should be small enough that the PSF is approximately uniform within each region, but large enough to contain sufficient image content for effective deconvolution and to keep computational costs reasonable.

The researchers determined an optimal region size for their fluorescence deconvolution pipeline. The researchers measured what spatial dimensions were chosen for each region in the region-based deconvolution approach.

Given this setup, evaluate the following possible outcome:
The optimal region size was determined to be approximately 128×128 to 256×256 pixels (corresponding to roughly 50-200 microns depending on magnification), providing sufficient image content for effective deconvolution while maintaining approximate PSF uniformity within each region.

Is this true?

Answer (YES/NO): NO